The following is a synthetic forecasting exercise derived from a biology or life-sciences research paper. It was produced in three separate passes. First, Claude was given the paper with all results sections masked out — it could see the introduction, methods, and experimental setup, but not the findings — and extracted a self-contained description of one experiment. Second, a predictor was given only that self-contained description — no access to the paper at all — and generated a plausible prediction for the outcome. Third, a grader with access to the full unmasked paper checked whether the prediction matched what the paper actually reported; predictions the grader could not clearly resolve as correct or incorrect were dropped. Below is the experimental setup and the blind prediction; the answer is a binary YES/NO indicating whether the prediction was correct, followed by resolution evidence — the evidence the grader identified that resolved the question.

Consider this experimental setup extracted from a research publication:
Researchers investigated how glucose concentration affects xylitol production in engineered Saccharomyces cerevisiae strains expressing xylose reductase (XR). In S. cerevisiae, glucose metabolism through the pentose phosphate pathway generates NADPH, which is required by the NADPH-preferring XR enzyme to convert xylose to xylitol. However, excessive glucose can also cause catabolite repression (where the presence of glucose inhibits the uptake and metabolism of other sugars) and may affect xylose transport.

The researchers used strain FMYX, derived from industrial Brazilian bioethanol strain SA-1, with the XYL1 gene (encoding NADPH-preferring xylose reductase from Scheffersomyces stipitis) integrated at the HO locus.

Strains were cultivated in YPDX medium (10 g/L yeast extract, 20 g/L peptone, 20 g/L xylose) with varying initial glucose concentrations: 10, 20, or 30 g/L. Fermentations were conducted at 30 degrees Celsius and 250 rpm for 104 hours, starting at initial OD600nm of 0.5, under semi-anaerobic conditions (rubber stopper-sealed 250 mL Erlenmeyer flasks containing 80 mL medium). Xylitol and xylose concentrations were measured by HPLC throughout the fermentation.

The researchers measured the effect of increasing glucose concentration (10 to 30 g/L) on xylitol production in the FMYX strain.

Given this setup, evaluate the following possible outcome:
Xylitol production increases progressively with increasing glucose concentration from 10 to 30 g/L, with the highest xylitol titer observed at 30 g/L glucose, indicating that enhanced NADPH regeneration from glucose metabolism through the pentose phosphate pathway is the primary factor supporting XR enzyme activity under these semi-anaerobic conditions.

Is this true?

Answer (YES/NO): YES